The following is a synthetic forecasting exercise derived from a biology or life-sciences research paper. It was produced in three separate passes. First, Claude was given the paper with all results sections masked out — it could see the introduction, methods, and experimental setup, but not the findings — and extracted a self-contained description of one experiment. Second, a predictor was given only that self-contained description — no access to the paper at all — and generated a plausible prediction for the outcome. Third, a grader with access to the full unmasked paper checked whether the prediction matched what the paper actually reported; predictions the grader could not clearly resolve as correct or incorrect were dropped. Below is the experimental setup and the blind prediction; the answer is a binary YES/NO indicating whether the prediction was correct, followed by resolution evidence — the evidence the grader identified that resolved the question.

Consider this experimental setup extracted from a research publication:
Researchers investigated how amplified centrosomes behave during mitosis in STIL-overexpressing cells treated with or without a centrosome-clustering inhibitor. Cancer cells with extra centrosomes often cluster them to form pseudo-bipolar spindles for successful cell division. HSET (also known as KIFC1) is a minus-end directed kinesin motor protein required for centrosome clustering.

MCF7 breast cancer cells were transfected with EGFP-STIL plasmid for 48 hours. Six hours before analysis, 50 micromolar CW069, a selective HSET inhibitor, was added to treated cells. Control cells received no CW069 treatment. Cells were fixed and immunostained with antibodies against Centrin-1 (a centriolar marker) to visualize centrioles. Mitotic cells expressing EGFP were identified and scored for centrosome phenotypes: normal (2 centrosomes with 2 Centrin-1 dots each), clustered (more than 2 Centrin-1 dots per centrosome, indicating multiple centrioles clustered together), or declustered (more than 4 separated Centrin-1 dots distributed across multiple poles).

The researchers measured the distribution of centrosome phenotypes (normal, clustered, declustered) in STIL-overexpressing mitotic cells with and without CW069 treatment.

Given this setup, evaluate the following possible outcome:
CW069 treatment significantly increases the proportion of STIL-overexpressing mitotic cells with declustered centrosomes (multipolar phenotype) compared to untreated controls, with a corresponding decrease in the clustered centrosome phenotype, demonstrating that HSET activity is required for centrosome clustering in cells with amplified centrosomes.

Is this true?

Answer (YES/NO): YES